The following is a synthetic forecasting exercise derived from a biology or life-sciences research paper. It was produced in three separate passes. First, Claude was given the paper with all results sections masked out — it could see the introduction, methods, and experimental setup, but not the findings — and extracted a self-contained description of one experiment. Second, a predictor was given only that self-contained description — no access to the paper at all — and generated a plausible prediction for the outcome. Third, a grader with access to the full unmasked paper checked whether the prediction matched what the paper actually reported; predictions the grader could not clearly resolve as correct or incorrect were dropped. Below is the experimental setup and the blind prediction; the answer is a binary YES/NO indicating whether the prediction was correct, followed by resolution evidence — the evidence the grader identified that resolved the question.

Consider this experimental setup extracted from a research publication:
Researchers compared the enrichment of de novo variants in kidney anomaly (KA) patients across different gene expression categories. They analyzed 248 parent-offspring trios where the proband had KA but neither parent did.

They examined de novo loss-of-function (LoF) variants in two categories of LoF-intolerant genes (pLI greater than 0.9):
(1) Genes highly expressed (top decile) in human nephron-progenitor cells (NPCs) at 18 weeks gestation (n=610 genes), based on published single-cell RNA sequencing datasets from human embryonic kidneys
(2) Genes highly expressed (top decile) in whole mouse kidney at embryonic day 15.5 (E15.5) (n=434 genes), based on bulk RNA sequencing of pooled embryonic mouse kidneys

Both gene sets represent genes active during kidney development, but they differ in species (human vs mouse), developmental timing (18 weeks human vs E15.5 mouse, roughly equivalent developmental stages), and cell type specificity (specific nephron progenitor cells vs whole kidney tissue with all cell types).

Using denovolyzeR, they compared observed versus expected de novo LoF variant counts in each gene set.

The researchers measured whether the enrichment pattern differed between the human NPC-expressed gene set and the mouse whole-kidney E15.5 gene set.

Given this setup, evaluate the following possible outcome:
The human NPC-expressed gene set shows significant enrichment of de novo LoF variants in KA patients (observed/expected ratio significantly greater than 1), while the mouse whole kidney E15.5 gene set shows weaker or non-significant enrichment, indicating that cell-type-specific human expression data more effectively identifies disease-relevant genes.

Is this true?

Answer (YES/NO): NO